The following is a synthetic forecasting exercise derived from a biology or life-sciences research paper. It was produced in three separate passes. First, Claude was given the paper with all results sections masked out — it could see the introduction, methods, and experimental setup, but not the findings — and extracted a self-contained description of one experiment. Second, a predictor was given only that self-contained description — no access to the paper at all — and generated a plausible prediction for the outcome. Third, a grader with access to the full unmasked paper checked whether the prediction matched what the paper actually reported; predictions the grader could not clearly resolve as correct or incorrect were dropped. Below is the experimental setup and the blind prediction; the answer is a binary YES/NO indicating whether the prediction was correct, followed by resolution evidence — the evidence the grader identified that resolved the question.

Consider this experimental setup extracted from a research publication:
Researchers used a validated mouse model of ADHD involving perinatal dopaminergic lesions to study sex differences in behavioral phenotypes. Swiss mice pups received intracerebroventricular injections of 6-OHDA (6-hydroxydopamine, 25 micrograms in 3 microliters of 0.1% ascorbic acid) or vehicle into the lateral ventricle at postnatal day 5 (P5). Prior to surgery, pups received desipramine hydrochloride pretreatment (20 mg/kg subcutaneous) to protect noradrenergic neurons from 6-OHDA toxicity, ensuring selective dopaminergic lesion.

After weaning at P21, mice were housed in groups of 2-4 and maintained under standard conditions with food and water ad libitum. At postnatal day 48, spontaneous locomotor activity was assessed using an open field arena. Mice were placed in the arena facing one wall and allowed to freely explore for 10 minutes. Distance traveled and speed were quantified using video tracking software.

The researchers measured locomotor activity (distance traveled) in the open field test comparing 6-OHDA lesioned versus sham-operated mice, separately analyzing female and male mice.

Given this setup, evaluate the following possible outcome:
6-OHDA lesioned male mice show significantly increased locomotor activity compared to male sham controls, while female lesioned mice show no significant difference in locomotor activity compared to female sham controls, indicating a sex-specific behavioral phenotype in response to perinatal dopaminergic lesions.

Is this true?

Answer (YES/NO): YES